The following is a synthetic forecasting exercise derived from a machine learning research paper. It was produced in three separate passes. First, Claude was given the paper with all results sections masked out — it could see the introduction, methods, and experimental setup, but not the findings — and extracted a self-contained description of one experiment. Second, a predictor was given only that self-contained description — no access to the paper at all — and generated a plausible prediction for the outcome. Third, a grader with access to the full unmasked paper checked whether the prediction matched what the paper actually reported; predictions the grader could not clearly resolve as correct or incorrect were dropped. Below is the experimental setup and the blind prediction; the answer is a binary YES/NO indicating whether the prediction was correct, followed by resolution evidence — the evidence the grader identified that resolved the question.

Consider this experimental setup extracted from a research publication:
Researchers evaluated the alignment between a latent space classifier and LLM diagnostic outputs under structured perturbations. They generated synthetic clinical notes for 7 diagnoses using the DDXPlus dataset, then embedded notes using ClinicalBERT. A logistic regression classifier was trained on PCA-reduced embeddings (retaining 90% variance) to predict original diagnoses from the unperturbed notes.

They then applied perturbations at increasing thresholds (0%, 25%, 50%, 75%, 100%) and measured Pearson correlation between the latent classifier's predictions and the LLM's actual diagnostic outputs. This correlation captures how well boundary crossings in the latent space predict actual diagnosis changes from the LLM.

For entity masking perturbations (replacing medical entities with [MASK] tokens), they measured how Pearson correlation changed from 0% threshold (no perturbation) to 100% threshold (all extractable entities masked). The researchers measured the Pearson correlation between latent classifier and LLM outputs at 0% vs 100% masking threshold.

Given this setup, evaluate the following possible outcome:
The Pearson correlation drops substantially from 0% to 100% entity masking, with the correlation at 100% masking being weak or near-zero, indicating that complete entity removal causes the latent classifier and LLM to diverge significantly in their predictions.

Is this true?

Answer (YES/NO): YES